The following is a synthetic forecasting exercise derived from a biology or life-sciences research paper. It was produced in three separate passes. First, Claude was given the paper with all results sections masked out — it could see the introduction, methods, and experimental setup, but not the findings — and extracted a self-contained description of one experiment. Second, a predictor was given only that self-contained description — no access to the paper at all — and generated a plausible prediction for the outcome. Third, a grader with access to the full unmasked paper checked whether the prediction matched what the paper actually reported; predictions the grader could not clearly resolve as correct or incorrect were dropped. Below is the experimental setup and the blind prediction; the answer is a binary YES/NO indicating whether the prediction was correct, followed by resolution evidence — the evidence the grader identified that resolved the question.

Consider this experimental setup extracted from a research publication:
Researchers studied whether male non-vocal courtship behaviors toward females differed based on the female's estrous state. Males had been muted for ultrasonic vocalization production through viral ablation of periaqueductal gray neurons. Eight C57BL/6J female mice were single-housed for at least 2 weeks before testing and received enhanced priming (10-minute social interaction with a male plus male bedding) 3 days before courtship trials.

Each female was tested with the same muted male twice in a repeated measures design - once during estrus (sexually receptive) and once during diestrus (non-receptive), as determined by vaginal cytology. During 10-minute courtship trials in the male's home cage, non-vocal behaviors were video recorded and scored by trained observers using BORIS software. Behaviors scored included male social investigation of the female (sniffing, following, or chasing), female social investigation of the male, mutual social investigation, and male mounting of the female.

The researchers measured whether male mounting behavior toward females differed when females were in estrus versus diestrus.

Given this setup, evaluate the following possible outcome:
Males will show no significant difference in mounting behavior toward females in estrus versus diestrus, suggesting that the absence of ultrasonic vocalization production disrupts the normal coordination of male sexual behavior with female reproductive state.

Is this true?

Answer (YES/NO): NO